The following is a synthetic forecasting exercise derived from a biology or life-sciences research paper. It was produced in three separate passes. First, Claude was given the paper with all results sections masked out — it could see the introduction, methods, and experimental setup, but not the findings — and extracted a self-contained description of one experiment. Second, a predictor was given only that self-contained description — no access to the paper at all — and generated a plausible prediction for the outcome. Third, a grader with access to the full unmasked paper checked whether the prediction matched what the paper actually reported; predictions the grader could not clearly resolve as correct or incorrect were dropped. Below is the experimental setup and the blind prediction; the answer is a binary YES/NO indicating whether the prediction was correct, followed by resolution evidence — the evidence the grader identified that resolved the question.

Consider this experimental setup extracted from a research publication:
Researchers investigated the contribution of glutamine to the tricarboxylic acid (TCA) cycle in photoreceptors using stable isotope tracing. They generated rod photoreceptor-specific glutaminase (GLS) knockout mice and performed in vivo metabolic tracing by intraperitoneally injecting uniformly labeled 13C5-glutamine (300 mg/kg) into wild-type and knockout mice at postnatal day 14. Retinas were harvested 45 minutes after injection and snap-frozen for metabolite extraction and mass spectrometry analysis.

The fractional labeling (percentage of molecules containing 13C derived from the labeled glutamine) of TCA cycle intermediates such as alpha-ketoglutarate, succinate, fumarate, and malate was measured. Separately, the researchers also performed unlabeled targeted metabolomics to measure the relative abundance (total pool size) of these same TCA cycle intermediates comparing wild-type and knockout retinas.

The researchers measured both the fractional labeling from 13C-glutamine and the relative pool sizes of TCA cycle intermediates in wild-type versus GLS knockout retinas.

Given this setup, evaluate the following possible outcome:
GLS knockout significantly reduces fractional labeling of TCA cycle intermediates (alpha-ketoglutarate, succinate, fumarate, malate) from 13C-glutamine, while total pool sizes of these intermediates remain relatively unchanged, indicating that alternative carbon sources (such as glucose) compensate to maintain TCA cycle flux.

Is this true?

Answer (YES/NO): NO